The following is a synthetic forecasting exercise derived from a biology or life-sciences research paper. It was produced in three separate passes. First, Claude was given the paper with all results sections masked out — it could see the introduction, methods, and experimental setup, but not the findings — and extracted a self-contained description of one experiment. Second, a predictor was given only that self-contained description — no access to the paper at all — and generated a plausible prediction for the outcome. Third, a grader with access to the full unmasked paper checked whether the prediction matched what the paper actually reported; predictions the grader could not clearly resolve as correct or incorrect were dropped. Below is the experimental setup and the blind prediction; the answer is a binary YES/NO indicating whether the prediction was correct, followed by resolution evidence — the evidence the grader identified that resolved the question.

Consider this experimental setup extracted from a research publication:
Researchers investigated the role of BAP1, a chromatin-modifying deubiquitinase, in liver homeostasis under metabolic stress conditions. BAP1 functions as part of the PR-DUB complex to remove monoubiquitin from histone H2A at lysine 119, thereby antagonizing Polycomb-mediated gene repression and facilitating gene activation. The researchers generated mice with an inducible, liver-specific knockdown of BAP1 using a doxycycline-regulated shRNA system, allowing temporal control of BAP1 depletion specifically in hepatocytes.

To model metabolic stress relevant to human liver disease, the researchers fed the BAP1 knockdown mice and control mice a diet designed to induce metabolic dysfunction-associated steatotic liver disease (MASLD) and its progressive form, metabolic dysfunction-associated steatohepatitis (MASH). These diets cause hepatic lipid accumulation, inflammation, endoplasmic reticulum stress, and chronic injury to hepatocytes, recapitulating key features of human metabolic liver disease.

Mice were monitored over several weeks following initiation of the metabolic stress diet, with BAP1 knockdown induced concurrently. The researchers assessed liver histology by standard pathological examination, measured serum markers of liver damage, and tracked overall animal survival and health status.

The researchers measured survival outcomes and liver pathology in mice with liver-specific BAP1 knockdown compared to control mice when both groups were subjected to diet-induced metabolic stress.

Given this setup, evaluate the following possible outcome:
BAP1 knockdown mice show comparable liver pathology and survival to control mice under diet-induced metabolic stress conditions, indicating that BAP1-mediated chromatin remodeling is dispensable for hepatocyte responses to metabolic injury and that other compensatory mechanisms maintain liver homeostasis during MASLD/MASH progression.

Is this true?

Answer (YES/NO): NO